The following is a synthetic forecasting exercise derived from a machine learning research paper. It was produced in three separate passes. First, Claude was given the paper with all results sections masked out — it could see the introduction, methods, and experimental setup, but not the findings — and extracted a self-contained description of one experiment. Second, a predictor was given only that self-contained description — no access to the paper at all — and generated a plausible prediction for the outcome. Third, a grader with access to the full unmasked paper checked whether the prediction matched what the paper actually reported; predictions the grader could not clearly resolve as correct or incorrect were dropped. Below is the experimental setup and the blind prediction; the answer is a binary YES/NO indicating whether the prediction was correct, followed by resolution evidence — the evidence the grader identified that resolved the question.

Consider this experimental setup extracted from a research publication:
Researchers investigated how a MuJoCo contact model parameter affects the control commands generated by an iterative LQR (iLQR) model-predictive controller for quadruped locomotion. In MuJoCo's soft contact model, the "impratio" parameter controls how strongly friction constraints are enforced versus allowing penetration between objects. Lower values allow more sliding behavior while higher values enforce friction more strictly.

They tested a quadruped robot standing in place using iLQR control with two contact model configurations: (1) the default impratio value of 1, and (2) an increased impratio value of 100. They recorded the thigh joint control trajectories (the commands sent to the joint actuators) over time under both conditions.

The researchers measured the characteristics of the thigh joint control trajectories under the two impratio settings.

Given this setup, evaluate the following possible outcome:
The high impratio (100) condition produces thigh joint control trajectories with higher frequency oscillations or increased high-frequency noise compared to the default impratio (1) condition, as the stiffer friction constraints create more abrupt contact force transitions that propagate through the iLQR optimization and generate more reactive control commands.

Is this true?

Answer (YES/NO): NO